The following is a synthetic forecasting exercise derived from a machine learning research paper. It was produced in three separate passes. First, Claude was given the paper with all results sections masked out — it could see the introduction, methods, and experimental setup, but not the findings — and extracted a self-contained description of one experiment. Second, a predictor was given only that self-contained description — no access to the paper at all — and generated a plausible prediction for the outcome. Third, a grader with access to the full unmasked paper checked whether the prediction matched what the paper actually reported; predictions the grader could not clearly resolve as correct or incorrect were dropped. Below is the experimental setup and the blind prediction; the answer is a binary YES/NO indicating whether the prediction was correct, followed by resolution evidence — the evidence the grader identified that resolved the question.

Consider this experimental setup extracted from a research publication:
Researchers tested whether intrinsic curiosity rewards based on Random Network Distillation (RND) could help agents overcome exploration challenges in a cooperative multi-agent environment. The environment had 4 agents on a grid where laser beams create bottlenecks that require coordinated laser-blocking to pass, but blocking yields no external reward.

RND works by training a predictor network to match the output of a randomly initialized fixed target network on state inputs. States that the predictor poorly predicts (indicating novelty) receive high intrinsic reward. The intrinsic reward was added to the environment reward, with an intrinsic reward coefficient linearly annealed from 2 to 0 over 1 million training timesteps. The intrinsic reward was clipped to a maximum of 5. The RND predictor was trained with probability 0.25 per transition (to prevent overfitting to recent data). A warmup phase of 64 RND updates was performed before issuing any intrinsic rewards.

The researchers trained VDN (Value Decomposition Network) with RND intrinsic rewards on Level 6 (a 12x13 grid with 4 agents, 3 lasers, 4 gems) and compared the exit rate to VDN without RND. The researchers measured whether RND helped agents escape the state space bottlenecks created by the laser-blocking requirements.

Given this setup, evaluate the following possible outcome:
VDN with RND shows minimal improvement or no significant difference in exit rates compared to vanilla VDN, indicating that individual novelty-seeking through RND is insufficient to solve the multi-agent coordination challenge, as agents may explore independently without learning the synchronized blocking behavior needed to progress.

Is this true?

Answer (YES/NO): YES